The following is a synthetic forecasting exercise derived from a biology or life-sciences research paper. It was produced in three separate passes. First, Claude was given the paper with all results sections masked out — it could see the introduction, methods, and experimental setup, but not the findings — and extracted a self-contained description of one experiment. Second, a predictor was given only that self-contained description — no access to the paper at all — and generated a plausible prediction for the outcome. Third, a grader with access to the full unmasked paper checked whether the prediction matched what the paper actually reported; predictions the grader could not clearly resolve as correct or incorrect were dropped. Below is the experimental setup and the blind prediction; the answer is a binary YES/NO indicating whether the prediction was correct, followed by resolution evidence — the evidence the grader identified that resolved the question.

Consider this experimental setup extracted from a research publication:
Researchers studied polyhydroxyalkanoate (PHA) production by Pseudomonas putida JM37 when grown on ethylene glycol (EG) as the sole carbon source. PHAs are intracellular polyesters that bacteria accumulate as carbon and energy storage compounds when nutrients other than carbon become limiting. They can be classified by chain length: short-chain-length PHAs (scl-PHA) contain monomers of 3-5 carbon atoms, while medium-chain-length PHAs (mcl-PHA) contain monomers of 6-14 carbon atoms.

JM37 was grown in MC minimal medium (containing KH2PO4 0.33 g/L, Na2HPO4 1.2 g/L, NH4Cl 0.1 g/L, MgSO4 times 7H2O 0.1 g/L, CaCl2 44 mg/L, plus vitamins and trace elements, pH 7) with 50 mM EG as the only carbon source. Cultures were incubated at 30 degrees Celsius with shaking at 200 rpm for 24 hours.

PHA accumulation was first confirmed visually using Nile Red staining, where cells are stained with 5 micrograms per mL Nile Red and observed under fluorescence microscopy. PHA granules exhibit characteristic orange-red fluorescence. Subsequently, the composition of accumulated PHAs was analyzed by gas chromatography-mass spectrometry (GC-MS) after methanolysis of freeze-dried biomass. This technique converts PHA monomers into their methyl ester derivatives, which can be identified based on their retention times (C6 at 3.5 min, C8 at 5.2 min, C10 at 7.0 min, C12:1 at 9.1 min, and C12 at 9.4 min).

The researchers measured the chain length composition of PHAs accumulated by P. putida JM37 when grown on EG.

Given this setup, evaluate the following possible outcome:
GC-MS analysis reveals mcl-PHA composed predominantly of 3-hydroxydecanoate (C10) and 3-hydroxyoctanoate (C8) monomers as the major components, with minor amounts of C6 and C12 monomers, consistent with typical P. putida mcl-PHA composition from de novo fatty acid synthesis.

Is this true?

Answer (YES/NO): NO